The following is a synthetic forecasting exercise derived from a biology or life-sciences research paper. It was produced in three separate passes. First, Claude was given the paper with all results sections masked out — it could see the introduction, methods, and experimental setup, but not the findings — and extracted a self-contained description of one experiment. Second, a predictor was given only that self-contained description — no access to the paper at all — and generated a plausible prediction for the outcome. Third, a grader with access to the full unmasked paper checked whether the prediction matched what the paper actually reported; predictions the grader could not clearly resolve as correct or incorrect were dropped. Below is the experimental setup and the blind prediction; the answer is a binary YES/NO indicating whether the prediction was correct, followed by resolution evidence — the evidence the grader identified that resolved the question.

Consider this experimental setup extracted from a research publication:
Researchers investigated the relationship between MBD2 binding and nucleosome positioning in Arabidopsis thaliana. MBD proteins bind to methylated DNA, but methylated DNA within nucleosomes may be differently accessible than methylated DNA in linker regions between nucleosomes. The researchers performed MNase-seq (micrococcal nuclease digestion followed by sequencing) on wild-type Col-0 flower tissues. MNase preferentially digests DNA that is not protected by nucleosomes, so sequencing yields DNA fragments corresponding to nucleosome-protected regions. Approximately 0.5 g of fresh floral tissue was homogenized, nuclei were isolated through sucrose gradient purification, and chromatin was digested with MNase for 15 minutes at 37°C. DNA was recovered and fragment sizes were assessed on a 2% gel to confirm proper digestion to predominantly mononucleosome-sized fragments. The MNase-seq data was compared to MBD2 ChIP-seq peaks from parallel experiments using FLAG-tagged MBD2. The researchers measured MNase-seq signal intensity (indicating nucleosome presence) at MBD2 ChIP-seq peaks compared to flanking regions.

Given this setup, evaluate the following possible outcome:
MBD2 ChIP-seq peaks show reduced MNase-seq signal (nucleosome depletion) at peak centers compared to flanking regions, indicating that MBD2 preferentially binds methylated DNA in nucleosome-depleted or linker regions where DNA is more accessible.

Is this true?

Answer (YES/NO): NO